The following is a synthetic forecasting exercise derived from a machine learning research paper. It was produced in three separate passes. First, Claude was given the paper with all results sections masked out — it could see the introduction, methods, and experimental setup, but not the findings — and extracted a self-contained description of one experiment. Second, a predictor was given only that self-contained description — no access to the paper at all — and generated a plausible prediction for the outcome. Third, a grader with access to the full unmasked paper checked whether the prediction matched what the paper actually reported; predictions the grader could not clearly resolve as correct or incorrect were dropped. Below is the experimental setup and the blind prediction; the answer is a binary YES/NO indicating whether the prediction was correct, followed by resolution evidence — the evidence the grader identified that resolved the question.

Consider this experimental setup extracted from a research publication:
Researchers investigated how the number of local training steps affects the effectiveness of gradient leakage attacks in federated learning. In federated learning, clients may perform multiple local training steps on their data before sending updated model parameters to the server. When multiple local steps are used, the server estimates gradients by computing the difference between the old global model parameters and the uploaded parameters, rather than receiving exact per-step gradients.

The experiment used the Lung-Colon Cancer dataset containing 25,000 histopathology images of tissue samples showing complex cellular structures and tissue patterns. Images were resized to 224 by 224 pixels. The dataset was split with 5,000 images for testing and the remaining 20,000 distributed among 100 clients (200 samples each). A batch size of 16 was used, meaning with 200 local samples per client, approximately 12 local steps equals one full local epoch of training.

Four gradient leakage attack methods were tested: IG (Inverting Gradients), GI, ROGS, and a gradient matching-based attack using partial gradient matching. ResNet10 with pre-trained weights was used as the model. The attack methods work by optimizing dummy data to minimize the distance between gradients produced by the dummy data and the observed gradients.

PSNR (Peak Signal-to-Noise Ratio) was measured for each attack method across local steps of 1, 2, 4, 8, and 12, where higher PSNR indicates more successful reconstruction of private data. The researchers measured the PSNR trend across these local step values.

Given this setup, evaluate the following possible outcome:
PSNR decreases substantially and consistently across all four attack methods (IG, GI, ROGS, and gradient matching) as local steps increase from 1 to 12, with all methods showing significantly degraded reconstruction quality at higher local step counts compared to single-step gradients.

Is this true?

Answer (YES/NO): NO